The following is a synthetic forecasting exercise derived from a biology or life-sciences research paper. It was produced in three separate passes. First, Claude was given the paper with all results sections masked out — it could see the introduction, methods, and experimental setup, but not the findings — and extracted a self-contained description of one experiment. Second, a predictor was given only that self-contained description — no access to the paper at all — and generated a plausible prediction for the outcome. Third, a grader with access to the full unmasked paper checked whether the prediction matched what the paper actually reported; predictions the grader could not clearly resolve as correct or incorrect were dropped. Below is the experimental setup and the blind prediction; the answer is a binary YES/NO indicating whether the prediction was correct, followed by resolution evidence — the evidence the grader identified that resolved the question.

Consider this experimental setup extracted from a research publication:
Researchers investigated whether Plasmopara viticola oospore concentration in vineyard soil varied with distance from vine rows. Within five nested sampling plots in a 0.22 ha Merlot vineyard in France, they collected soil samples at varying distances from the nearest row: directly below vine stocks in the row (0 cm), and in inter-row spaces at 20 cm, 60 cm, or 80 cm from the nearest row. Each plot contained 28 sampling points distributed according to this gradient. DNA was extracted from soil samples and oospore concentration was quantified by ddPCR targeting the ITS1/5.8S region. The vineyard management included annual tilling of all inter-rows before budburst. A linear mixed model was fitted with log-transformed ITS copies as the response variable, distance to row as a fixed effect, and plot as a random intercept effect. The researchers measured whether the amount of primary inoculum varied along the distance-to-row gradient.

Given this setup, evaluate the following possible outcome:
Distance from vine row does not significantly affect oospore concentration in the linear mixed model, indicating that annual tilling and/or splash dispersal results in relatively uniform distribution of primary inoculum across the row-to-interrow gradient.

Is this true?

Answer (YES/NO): NO